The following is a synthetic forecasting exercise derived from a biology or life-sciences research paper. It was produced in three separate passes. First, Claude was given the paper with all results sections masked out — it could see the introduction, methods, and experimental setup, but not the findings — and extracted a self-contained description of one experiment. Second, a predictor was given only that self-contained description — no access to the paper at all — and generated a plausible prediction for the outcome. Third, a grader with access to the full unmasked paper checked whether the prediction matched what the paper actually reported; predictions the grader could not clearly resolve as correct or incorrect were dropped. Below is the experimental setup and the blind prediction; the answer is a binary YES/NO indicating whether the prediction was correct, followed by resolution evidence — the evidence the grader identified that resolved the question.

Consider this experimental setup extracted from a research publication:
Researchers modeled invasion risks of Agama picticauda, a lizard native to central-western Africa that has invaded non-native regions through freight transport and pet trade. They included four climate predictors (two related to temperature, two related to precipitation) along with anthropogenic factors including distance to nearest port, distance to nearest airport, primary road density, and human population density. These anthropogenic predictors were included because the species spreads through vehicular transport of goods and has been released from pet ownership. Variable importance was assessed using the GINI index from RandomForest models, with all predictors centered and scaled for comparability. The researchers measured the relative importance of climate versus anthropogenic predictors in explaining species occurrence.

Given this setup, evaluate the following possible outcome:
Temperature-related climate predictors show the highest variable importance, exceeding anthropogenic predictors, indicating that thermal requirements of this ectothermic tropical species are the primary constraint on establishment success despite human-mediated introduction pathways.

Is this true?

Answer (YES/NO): NO